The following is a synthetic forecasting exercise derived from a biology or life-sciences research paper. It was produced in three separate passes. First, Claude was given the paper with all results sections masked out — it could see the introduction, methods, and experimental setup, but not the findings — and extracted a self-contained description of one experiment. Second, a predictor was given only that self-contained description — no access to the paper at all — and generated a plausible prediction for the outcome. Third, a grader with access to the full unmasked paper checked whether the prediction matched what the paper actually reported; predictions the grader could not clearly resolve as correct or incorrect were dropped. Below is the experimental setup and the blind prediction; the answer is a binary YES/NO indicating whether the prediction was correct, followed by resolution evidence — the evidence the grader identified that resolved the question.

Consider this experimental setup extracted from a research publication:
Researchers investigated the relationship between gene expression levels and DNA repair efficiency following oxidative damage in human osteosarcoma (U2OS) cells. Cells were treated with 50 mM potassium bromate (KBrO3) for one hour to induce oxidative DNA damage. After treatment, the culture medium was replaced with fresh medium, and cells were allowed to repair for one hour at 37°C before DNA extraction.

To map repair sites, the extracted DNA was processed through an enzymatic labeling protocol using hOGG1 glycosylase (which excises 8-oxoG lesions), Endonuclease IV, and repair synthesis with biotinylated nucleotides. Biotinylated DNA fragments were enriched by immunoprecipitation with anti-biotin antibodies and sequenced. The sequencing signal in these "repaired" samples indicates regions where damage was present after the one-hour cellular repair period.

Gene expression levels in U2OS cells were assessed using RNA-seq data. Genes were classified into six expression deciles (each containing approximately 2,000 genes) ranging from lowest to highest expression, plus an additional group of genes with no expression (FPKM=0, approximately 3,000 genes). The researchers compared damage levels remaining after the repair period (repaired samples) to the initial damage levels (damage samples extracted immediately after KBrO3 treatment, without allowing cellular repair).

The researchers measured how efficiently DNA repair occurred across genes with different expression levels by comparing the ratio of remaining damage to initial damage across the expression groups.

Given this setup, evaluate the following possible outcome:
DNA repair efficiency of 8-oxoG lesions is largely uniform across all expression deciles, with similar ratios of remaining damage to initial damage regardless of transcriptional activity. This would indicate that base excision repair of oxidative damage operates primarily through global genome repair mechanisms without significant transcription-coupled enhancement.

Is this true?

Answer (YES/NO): NO